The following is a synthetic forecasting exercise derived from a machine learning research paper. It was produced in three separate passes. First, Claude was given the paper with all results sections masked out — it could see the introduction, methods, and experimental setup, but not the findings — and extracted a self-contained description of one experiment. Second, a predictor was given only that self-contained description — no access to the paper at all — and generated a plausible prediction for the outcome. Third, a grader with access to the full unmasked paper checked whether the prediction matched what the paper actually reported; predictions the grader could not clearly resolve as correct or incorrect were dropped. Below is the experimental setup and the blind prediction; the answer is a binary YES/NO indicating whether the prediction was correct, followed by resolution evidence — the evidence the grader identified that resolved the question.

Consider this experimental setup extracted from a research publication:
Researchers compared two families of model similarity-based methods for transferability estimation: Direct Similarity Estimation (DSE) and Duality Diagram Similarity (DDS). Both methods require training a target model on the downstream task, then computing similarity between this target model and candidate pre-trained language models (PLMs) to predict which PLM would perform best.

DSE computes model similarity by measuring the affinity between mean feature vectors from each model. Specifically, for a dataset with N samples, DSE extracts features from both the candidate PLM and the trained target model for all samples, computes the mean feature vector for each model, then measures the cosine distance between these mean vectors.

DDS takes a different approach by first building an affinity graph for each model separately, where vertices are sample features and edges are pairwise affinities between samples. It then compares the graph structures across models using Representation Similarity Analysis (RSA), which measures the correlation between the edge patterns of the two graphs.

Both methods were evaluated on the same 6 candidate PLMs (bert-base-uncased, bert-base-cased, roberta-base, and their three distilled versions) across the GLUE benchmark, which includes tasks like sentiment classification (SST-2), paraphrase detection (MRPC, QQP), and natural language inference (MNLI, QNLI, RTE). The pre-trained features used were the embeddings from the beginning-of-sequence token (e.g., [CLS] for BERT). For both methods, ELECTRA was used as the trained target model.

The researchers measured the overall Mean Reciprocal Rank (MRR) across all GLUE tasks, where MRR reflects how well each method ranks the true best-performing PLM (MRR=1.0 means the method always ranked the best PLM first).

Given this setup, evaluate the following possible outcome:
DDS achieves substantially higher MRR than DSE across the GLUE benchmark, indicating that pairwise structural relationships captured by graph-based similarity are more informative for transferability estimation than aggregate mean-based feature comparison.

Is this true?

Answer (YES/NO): NO